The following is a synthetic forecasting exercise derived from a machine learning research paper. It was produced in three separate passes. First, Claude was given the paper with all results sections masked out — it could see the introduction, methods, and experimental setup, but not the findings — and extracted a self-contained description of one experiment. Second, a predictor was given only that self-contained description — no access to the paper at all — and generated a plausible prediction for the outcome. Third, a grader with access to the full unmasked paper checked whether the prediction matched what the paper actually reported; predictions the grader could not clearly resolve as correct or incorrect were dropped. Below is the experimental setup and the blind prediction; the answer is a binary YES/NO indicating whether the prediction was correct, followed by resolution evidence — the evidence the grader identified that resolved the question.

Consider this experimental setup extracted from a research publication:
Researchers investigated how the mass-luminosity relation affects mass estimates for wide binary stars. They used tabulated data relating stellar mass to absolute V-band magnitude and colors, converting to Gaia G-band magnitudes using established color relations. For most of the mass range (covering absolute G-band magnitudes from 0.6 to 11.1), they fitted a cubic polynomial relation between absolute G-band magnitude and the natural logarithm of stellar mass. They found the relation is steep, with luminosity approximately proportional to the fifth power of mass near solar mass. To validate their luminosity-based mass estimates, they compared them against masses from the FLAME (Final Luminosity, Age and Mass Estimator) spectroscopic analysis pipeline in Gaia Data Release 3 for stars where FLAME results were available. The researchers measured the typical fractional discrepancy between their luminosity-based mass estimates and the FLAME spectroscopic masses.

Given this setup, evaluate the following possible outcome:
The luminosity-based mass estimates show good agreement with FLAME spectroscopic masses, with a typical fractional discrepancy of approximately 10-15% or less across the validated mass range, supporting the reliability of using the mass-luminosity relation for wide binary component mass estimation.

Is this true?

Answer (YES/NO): NO